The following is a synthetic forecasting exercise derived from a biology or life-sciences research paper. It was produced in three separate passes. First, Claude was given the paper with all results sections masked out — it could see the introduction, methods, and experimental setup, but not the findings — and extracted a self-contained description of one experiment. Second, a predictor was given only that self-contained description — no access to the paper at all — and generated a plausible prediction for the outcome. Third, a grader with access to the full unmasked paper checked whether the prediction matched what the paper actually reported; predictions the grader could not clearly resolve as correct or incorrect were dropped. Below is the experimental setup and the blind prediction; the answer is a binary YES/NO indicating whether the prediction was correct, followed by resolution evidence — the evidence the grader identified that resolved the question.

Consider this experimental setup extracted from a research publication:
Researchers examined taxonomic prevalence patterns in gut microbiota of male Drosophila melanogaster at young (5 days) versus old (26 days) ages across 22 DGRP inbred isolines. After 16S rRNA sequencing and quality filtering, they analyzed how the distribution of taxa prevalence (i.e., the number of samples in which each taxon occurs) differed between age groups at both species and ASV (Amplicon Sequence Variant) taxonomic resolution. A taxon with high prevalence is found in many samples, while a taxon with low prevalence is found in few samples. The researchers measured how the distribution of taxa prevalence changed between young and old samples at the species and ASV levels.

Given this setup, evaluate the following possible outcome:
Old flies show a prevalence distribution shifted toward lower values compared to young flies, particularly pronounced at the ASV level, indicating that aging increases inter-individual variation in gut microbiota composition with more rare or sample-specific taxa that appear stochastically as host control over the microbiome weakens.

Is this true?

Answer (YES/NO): NO